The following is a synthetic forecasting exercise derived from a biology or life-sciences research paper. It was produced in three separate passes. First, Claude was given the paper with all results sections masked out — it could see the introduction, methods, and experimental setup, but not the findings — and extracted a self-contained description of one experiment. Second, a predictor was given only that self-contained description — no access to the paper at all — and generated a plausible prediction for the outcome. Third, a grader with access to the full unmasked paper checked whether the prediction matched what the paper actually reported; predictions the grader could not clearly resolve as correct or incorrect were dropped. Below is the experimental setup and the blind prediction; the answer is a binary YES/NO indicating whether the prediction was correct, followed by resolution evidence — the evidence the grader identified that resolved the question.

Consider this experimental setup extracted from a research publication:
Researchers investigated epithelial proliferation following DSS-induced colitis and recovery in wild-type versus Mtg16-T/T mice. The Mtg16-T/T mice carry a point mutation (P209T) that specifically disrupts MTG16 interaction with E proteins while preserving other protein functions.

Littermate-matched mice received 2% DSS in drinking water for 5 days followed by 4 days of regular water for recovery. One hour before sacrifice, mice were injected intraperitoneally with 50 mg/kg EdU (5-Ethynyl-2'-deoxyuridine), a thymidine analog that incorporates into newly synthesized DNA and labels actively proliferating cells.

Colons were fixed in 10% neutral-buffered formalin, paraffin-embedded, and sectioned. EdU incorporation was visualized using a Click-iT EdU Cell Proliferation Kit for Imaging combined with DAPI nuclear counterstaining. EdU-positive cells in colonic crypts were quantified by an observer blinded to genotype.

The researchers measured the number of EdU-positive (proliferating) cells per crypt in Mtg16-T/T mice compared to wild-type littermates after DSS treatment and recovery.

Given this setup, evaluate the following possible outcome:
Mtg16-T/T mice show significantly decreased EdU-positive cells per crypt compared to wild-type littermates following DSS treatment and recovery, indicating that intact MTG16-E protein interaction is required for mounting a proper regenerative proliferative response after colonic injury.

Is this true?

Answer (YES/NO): YES